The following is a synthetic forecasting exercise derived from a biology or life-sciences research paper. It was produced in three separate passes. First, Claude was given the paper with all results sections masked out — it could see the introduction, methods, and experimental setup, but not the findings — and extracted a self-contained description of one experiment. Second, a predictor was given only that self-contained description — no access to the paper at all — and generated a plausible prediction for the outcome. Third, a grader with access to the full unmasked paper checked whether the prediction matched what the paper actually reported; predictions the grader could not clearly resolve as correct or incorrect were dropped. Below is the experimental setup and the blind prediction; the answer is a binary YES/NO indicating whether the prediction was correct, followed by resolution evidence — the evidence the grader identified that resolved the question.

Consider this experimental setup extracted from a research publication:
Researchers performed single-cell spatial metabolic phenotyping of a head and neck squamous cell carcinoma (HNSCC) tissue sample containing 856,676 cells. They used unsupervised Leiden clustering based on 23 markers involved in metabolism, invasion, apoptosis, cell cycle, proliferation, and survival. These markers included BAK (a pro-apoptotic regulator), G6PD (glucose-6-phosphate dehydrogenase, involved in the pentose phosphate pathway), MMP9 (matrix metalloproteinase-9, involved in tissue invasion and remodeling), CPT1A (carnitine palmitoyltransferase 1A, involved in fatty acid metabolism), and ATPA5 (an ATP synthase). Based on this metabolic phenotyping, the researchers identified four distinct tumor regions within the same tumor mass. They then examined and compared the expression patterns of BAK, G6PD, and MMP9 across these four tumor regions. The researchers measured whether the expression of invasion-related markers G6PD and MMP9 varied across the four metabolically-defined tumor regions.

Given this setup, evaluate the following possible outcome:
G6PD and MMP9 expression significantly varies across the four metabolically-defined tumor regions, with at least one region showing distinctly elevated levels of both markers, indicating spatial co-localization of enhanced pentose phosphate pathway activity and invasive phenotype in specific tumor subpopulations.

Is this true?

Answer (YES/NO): YES